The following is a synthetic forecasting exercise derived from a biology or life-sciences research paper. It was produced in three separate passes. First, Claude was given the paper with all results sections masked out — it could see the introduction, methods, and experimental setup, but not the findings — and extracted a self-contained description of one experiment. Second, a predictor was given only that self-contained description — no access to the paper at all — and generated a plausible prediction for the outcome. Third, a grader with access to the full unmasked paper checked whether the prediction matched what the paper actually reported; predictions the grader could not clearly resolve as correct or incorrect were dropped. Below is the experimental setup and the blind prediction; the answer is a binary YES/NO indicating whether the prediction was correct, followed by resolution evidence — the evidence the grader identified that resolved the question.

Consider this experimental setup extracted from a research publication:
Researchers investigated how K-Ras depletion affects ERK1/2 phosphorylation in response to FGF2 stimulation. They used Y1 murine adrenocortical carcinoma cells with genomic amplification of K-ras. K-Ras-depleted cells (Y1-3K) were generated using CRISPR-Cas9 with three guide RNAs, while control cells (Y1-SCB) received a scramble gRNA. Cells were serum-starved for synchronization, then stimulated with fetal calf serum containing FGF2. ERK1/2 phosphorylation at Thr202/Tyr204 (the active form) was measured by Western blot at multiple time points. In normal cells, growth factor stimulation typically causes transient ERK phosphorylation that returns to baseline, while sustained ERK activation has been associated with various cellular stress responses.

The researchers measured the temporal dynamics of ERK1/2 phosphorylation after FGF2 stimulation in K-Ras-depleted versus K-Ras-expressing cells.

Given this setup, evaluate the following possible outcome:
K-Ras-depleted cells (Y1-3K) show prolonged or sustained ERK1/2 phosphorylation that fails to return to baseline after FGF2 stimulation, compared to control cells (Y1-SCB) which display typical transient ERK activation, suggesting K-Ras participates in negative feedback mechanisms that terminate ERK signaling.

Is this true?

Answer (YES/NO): NO